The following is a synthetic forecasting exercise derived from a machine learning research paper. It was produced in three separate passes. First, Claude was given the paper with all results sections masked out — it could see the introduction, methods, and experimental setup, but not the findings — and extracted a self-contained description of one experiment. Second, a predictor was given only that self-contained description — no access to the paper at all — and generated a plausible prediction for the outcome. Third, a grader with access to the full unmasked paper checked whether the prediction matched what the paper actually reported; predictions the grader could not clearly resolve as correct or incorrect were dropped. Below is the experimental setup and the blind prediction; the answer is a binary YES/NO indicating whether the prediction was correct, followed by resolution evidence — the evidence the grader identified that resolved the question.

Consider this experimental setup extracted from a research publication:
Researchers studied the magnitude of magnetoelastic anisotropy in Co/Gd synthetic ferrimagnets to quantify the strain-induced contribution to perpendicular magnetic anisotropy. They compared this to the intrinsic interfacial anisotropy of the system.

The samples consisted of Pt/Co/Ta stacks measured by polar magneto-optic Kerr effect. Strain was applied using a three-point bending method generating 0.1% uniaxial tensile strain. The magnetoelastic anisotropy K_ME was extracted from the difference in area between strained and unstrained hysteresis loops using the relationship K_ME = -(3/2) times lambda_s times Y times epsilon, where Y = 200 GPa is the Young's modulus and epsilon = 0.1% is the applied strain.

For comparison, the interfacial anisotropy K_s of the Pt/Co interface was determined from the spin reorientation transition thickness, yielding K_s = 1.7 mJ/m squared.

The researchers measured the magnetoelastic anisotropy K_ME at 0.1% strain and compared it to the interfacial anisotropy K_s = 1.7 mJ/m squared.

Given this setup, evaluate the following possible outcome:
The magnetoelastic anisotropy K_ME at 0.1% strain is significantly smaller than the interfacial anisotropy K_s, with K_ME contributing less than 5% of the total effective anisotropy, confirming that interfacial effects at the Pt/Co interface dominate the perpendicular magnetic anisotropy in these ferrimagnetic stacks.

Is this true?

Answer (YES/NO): YES